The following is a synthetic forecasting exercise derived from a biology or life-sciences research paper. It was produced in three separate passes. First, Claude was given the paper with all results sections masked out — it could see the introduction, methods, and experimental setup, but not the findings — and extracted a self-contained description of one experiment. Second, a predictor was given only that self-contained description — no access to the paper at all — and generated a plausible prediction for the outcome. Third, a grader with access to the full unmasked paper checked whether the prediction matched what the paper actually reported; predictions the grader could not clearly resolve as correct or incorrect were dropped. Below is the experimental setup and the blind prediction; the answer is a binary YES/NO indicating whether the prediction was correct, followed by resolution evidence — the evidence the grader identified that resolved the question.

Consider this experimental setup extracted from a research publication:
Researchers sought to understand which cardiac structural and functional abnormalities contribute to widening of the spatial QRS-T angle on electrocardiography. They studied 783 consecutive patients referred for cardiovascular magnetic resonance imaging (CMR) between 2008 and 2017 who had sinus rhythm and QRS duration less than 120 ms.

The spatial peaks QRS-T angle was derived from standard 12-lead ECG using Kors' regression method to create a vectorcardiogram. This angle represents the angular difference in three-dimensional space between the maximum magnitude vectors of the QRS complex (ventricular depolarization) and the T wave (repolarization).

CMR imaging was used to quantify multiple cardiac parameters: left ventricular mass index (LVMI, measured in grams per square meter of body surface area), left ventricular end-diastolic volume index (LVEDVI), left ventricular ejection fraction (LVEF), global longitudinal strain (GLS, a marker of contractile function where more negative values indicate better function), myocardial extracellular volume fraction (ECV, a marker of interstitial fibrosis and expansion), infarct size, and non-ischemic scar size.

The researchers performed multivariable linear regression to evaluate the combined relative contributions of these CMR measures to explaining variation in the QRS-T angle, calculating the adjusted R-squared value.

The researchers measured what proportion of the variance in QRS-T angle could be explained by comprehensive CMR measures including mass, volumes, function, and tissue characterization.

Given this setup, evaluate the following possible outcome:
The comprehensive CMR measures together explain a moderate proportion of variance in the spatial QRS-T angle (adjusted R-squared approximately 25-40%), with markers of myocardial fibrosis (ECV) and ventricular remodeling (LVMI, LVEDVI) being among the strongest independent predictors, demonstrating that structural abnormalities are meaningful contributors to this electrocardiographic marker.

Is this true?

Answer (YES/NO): NO